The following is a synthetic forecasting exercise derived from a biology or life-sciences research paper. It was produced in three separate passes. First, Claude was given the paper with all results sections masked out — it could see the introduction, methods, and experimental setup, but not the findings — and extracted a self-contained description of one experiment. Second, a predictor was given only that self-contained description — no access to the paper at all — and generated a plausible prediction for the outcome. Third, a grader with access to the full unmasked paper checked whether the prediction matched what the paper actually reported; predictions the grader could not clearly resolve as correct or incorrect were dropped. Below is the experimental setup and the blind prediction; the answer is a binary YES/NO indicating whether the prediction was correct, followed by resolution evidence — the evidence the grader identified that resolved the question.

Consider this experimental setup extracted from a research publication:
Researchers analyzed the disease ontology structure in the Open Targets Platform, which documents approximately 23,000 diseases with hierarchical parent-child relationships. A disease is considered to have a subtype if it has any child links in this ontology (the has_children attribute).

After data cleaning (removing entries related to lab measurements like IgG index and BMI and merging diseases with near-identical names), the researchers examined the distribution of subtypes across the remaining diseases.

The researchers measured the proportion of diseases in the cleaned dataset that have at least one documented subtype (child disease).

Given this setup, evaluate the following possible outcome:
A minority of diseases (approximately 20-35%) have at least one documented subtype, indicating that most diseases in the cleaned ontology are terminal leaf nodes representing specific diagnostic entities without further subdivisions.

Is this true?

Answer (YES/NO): YES